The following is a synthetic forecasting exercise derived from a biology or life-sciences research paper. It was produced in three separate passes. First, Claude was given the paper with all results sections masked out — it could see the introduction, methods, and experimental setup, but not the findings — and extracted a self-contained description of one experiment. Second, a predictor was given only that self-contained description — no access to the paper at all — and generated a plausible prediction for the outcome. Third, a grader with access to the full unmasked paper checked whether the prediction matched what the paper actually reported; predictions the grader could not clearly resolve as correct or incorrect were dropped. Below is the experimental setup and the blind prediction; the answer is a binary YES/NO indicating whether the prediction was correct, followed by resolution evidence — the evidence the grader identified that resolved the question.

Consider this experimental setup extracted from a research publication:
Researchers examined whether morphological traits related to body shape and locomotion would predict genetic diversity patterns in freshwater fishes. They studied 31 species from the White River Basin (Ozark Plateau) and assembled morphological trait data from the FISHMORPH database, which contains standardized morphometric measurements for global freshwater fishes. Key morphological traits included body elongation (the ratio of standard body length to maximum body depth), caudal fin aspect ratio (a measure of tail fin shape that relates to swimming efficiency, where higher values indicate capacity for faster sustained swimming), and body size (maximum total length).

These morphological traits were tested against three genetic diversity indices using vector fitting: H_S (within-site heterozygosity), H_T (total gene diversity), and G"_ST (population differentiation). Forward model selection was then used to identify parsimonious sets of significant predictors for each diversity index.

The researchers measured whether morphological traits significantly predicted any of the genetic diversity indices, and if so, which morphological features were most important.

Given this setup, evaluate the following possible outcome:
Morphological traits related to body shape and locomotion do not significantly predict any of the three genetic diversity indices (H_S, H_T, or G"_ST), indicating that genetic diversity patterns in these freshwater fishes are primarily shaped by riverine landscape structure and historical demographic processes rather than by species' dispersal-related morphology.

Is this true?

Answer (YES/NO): NO